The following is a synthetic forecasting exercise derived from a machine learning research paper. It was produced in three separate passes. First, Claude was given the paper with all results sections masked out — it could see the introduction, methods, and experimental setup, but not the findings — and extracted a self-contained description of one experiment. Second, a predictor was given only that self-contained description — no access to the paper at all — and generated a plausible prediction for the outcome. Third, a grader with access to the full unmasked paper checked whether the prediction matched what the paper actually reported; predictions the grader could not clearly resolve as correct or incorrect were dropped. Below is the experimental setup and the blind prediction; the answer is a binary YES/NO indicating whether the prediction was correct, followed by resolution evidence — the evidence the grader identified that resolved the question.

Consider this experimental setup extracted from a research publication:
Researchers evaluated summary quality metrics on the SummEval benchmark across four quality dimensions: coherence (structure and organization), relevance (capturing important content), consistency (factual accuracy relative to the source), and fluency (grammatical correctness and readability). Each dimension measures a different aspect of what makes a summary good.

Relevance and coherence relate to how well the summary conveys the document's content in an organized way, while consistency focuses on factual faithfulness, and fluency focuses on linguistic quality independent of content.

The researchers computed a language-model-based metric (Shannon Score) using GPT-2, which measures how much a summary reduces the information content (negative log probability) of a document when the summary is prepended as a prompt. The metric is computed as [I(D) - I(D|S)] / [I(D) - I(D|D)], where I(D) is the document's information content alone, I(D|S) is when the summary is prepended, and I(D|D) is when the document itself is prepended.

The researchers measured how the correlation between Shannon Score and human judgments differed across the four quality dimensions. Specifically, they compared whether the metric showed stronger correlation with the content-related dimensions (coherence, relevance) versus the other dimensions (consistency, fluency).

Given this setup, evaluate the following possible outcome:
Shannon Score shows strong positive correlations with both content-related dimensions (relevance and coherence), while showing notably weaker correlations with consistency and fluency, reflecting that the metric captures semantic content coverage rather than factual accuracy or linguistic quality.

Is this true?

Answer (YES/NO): YES